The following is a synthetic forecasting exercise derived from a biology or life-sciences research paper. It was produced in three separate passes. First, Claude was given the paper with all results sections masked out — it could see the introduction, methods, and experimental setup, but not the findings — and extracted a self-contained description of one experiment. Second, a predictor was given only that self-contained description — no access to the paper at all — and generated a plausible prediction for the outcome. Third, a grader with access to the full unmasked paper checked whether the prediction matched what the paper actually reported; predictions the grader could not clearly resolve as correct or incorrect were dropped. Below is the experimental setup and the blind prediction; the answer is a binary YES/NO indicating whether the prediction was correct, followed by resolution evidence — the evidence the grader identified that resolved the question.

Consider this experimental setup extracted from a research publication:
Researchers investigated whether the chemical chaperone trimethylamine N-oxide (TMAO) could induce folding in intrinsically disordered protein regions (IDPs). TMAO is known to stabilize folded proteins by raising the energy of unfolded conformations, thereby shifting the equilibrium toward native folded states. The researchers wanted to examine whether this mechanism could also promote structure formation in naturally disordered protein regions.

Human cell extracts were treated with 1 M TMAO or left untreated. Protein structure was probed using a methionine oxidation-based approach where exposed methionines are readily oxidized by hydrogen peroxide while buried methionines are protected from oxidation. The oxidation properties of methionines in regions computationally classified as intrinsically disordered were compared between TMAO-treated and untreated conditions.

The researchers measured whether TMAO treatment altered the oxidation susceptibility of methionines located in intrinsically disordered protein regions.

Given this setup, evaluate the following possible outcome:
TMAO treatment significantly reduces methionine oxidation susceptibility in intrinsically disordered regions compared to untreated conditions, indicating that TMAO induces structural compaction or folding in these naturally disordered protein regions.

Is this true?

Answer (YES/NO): NO